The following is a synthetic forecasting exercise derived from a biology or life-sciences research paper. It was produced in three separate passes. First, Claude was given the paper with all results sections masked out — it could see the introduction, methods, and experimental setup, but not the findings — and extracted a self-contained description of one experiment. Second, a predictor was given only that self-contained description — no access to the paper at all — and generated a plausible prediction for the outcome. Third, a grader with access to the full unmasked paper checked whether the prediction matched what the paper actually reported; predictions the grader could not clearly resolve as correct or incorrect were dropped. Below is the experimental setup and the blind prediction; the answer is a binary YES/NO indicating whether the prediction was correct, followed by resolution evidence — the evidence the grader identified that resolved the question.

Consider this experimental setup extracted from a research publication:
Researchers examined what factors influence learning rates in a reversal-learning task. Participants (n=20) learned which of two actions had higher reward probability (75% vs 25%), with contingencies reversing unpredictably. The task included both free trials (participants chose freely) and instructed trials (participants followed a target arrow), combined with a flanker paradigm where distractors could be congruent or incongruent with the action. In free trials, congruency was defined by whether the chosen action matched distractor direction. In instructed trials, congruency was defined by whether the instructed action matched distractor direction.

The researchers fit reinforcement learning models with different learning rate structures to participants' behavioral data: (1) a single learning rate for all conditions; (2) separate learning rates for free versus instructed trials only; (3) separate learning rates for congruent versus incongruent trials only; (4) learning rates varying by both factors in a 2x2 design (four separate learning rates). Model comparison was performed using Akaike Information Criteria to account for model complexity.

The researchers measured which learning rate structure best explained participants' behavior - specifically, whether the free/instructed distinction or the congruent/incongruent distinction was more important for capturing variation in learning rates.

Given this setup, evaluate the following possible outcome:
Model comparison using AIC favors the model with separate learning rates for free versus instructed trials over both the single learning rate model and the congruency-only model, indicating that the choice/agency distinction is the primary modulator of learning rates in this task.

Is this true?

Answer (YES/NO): YES